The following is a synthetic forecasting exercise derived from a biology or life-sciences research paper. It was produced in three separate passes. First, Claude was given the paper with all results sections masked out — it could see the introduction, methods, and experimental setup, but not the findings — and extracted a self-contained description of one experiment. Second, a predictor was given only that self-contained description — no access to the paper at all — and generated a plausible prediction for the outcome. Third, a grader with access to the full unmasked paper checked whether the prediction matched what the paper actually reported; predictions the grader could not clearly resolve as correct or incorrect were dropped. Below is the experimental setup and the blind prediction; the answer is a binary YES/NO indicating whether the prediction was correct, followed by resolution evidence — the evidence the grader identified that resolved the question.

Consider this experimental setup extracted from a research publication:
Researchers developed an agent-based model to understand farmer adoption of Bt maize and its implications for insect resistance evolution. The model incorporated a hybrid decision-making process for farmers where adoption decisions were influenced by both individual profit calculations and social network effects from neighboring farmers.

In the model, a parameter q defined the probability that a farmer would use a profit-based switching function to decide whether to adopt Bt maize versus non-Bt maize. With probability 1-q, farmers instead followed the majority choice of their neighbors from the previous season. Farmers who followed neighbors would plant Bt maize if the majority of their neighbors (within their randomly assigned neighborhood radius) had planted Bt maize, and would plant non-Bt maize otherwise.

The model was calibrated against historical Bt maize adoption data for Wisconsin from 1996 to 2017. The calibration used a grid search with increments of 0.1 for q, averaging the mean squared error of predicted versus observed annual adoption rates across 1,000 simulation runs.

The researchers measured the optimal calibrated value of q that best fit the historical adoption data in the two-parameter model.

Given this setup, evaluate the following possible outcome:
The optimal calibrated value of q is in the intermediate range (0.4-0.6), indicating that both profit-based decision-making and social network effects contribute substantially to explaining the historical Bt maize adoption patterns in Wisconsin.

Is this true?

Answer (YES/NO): NO